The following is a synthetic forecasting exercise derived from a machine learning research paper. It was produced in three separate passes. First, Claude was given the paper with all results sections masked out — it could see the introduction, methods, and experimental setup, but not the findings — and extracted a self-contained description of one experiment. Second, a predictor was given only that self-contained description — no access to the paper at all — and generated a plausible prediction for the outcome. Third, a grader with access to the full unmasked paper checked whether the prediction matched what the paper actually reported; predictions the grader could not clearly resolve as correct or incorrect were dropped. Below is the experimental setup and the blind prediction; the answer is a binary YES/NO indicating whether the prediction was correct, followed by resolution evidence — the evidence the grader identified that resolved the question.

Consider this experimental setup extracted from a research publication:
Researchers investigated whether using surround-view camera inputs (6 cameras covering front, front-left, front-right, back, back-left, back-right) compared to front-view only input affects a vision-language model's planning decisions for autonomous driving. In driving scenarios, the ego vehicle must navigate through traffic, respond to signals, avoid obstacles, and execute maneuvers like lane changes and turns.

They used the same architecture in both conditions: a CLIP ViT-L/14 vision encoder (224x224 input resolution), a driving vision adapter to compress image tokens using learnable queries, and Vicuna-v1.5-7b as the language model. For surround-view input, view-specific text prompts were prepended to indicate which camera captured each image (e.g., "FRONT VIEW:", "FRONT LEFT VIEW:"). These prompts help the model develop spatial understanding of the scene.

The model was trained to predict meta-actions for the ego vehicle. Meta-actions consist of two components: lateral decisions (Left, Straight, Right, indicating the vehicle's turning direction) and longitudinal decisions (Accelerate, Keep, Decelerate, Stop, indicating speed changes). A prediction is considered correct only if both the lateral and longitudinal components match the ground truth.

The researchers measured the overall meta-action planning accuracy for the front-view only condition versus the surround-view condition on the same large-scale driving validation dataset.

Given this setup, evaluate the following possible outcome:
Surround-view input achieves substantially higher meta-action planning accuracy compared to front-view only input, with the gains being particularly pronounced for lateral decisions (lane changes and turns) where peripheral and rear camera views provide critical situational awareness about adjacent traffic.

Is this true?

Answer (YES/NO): NO